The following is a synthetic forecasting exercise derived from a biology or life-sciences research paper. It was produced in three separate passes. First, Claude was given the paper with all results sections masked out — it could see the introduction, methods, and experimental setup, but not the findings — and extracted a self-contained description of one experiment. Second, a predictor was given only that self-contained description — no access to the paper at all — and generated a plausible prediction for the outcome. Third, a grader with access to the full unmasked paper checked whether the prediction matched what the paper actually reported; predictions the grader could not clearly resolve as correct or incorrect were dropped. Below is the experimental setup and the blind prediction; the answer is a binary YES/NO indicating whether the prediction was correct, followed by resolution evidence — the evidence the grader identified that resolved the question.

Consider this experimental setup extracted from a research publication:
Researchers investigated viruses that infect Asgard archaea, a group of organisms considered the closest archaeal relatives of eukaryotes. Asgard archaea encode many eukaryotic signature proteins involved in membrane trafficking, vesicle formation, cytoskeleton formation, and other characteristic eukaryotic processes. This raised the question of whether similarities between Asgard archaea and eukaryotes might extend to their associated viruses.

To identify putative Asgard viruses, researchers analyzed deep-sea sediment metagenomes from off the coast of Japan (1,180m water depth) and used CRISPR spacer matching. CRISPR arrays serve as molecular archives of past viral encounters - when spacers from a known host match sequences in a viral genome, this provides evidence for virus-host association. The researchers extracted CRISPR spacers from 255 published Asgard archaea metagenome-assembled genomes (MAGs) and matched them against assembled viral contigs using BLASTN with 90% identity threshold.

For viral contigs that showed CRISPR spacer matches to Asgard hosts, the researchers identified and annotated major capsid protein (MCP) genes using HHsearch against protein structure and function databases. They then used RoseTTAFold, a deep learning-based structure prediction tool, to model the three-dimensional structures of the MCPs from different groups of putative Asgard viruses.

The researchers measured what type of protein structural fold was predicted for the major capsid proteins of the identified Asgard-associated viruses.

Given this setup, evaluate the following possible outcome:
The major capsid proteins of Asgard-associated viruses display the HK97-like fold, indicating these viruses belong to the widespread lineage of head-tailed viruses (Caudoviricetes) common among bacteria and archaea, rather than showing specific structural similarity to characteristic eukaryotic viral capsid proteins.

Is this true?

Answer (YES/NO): NO